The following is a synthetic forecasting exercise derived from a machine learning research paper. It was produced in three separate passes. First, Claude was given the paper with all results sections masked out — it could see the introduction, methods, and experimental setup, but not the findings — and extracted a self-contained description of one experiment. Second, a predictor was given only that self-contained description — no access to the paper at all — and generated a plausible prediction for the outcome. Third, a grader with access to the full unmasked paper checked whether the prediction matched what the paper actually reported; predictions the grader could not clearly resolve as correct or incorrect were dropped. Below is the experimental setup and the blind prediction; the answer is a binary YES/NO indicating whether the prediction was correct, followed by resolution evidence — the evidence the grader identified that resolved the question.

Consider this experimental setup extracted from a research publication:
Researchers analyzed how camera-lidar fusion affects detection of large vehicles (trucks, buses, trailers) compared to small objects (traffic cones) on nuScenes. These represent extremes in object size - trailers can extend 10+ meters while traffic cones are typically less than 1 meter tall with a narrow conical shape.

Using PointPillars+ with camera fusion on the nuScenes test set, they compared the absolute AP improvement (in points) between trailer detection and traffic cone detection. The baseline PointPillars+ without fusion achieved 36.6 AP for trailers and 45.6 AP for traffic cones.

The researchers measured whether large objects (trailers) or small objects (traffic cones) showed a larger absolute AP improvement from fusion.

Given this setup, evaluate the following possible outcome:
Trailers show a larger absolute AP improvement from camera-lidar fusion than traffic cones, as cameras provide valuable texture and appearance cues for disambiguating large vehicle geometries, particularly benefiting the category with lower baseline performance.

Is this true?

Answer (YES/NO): NO